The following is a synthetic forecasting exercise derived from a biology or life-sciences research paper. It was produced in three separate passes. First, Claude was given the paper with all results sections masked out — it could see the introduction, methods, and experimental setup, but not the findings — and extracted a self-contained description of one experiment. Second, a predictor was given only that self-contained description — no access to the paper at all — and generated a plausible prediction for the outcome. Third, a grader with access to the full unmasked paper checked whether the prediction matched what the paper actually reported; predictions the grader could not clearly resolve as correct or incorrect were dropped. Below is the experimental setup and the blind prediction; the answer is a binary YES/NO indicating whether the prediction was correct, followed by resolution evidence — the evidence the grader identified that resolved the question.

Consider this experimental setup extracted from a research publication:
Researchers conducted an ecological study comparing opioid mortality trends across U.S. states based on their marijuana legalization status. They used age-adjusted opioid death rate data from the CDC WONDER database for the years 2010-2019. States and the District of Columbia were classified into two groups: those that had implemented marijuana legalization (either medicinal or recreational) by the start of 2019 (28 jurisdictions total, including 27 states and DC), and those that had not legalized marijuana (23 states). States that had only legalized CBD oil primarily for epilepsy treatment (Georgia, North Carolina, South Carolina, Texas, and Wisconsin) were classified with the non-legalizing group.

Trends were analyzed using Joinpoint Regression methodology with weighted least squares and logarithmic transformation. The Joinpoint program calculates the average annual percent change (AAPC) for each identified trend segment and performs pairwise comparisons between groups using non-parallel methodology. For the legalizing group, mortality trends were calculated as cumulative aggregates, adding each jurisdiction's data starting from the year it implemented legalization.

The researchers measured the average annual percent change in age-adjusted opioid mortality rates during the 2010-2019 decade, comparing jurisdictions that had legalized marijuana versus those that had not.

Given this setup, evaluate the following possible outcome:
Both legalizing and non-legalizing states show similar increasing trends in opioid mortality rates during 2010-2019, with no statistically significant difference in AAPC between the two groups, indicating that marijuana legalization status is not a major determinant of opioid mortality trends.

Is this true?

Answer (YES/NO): NO